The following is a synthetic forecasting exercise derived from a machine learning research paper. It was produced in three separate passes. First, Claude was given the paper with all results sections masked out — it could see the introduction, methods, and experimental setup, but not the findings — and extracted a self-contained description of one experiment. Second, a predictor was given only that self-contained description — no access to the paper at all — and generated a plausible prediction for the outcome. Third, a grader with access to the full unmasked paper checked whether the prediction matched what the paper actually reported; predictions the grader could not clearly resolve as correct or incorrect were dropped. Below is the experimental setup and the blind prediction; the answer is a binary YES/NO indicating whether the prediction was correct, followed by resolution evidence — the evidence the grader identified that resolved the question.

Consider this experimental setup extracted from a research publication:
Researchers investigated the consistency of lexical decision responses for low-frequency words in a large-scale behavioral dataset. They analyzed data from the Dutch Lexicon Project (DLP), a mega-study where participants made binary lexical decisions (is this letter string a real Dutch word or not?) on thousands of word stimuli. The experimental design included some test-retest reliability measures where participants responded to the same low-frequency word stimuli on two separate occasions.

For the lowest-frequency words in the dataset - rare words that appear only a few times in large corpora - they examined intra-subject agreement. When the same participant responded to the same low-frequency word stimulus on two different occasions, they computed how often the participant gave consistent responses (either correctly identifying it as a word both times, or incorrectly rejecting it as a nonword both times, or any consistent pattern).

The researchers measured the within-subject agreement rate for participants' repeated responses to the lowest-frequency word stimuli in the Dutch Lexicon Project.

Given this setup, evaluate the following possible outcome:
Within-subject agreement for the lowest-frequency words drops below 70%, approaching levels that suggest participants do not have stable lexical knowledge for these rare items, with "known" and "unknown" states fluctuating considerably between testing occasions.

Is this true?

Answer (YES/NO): YES